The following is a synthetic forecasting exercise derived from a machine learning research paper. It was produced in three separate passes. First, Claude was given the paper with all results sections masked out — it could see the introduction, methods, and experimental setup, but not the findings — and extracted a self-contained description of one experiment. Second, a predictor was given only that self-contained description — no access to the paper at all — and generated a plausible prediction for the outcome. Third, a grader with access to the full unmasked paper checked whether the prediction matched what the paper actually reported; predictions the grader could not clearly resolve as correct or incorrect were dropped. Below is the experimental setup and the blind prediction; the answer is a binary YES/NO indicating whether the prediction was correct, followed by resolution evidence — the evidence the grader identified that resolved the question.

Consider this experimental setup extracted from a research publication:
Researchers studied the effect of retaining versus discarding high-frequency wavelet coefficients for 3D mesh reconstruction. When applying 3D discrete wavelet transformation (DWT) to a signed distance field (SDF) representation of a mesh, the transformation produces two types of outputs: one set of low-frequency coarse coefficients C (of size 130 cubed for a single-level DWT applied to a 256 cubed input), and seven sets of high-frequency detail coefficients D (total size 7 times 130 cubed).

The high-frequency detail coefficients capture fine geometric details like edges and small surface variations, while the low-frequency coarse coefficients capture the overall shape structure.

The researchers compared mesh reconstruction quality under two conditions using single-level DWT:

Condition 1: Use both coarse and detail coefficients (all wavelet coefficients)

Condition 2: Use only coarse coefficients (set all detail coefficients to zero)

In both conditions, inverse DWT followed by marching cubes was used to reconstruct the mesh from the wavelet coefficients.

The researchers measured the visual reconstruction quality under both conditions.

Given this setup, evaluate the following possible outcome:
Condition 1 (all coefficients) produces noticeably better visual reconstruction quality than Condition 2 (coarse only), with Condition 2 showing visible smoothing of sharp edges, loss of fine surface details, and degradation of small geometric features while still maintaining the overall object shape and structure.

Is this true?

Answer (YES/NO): NO